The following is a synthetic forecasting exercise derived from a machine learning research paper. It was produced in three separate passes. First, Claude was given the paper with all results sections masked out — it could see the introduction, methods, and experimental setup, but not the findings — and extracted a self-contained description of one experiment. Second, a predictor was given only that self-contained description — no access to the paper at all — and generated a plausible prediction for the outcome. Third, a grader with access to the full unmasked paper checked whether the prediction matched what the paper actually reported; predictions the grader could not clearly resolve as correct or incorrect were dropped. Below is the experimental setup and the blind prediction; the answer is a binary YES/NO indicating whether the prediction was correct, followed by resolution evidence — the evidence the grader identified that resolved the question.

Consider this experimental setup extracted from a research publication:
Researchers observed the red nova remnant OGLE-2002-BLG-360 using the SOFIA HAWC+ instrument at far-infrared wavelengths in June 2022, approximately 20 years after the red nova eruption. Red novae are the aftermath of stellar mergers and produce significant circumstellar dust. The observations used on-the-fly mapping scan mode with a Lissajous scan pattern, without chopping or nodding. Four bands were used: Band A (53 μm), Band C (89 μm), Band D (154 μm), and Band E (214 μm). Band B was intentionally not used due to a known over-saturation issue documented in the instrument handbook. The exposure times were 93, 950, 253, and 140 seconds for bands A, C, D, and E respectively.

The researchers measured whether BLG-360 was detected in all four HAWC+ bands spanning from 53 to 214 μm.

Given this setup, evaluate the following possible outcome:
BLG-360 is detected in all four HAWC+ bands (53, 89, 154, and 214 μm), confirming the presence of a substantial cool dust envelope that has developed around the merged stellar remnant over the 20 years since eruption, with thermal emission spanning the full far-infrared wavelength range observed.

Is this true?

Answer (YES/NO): YES